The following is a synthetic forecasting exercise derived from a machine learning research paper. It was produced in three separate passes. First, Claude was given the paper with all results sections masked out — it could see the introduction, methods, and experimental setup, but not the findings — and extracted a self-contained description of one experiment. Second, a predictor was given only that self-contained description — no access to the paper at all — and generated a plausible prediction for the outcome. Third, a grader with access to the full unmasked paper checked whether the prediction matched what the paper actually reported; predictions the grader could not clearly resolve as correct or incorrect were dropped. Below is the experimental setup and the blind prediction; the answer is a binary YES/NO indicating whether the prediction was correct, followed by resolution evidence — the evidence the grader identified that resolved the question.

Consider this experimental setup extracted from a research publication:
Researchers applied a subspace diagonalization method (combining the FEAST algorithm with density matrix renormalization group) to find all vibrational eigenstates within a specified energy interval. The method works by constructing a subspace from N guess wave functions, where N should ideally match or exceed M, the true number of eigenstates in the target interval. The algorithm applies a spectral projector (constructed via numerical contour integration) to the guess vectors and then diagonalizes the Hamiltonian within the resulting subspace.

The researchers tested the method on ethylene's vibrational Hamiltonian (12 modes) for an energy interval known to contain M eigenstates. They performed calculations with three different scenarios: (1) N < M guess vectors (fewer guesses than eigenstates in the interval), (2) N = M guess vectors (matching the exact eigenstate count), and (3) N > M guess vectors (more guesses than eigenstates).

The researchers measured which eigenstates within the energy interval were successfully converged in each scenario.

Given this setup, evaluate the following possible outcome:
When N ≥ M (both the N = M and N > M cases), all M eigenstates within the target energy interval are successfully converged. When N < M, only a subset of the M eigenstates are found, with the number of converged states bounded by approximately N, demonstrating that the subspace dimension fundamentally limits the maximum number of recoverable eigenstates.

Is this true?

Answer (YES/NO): NO